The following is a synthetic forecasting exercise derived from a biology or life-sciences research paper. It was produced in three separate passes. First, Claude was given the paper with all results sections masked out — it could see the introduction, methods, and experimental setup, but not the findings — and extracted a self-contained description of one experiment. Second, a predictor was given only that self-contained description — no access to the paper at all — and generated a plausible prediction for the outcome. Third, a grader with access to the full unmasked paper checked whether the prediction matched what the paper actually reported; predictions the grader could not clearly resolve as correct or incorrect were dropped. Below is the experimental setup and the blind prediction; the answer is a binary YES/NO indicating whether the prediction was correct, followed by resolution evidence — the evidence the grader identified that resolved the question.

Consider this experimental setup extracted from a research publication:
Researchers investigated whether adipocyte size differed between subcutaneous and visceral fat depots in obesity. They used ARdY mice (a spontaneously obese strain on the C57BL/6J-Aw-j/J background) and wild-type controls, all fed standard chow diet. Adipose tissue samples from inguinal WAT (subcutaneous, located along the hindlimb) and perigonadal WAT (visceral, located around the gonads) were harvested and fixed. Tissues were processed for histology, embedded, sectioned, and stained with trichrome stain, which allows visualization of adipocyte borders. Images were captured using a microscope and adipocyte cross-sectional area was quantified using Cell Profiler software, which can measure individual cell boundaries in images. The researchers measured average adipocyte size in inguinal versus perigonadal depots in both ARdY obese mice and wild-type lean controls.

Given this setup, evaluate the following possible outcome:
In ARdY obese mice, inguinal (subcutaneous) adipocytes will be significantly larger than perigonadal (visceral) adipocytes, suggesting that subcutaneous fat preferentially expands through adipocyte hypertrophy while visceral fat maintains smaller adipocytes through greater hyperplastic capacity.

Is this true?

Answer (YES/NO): NO